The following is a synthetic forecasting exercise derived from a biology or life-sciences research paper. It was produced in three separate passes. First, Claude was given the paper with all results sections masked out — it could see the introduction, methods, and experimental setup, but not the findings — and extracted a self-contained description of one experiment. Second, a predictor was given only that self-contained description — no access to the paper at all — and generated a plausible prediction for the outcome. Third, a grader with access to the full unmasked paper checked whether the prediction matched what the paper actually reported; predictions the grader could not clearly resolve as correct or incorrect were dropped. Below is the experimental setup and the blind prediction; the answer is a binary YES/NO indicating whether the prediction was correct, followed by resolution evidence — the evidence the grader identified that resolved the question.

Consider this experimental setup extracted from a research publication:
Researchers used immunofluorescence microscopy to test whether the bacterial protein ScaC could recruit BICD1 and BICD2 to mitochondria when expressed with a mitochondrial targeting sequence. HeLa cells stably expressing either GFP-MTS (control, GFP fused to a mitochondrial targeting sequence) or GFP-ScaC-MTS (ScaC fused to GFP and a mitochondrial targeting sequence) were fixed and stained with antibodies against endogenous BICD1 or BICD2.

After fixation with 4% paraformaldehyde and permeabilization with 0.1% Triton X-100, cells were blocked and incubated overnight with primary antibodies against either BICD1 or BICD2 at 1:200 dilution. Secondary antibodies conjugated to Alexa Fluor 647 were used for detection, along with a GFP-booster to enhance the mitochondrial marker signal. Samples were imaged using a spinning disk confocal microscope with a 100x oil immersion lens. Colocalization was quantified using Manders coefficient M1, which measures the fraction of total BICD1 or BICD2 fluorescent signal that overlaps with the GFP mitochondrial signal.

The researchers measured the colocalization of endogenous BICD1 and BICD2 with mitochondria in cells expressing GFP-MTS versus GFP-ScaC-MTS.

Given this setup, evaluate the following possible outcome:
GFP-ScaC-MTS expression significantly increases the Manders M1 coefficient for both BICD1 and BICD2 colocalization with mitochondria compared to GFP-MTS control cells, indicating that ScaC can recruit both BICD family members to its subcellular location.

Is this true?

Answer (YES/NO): YES